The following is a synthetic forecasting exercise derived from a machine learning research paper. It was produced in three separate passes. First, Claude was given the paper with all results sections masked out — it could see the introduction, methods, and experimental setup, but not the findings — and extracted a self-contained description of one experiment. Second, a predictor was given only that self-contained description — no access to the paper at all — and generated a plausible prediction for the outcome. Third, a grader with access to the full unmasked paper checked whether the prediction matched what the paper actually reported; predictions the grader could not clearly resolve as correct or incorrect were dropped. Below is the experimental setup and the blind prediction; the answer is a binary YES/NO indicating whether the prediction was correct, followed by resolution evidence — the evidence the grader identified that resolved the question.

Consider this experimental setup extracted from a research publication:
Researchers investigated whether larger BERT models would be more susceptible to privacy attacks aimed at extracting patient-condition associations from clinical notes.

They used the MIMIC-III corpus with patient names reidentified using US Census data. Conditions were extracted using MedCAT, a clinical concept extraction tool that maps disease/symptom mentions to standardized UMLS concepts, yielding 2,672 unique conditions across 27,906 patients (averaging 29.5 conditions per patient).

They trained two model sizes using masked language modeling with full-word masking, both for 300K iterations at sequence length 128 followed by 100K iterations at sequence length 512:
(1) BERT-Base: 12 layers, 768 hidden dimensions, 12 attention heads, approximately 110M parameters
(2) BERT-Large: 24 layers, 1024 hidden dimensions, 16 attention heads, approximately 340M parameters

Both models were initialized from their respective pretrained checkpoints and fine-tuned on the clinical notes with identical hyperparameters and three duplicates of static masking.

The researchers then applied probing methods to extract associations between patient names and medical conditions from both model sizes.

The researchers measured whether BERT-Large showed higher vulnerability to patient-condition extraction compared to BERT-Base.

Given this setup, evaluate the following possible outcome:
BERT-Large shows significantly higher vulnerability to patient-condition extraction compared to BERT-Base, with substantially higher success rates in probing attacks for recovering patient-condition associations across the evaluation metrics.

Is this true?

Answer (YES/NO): NO